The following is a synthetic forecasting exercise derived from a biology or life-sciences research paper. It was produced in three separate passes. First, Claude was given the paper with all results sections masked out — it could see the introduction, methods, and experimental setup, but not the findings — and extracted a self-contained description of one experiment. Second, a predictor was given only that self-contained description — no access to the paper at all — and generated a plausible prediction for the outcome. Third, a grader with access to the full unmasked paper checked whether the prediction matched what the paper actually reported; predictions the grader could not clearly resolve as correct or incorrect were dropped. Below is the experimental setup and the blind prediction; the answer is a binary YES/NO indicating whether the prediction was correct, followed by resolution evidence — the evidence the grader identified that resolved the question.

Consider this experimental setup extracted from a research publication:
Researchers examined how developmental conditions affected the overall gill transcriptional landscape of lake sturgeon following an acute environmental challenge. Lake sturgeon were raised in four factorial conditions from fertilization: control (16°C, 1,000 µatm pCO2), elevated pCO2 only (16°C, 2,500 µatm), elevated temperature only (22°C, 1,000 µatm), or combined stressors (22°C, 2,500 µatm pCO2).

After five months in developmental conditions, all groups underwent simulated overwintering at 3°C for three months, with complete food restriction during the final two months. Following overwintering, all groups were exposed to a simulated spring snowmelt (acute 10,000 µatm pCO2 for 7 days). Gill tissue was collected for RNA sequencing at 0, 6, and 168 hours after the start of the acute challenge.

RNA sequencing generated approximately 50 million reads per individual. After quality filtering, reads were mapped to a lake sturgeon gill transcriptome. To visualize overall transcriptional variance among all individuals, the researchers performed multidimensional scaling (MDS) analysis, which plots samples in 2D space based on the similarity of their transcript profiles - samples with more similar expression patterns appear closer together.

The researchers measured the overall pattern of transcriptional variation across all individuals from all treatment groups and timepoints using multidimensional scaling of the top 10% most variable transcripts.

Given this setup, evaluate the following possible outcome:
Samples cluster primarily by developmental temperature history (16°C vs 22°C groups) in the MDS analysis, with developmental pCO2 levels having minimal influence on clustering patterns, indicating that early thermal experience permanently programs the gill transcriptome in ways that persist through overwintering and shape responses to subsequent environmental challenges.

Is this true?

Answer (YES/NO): NO